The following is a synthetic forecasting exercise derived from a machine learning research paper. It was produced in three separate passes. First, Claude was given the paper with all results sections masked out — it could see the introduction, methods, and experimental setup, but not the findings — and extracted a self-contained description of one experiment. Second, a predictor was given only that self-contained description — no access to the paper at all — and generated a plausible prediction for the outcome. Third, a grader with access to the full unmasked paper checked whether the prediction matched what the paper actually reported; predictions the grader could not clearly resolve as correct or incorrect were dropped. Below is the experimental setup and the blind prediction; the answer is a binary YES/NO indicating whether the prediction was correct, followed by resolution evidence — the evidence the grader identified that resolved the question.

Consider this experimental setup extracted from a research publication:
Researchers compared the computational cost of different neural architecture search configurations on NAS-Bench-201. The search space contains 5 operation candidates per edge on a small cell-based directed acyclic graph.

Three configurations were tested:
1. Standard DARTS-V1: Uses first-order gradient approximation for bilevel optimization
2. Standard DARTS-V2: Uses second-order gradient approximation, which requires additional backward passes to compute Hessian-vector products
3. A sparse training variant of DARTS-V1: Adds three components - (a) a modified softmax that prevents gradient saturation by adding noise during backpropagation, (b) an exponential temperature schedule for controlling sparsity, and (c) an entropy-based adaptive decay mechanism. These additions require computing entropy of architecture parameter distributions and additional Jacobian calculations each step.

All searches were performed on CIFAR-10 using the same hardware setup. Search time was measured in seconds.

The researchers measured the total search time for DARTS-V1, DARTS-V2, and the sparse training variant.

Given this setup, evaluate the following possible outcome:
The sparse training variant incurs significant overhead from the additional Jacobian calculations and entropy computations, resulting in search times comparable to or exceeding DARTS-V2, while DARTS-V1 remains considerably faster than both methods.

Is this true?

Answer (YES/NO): NO